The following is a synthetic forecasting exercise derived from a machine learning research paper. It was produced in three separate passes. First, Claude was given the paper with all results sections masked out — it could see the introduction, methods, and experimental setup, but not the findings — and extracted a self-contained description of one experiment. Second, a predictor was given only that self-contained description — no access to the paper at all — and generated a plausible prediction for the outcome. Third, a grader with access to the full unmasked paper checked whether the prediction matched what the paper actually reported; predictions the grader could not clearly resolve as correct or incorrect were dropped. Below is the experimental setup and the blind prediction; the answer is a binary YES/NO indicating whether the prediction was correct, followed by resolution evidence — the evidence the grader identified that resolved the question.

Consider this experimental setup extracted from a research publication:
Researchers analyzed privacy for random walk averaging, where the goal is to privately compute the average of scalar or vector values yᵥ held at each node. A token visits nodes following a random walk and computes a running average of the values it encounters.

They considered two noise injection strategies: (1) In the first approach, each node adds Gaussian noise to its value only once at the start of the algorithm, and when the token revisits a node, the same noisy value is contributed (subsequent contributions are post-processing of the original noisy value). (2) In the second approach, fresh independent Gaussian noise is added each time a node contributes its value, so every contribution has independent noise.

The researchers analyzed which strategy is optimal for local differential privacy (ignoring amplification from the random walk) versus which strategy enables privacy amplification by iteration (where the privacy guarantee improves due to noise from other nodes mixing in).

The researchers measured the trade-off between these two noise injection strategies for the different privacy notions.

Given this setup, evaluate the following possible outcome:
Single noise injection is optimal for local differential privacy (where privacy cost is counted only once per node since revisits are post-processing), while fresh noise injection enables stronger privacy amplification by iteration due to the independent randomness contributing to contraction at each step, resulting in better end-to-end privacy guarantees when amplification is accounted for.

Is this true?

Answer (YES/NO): YES